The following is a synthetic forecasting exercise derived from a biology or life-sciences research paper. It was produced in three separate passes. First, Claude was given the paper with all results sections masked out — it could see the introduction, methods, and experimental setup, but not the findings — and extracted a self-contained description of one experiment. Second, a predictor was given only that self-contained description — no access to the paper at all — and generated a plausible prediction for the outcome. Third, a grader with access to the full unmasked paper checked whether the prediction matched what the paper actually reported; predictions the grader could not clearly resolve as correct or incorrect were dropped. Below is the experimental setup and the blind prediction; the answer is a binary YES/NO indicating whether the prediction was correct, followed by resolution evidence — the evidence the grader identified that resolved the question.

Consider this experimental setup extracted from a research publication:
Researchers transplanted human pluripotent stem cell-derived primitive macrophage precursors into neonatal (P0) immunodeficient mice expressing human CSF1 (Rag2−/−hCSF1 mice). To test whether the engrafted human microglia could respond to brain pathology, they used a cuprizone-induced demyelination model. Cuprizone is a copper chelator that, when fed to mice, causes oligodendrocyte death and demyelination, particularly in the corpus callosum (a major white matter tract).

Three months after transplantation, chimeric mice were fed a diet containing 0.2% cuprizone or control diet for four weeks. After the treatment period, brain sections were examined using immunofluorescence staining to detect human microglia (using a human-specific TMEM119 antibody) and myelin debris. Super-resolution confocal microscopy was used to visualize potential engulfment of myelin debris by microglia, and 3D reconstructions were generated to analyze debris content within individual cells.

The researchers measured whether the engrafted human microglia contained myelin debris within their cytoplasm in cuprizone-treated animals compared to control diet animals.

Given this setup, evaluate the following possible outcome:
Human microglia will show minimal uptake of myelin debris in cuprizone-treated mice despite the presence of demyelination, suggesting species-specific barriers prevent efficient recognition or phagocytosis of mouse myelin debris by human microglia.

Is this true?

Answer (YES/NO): NO